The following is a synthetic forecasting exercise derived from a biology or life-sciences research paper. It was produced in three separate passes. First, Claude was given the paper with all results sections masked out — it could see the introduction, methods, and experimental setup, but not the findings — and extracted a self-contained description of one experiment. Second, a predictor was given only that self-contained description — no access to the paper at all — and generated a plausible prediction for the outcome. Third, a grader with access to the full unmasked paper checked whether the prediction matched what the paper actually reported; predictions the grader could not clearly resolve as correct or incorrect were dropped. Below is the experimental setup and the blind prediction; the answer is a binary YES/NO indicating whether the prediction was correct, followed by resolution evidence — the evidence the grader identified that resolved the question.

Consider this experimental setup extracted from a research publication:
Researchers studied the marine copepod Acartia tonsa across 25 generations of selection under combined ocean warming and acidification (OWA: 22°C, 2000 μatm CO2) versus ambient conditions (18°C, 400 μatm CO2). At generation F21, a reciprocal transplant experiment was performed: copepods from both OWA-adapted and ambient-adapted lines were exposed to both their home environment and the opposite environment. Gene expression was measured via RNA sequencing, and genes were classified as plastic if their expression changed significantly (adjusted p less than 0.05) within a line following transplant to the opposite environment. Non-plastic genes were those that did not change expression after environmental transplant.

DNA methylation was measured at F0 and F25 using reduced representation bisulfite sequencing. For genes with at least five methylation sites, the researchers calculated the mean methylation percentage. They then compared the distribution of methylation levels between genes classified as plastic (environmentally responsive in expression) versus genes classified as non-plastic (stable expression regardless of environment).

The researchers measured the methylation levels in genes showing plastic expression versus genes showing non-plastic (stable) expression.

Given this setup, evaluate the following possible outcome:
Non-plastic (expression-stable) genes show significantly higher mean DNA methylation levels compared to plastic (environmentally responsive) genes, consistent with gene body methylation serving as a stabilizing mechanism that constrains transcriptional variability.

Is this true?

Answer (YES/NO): YES